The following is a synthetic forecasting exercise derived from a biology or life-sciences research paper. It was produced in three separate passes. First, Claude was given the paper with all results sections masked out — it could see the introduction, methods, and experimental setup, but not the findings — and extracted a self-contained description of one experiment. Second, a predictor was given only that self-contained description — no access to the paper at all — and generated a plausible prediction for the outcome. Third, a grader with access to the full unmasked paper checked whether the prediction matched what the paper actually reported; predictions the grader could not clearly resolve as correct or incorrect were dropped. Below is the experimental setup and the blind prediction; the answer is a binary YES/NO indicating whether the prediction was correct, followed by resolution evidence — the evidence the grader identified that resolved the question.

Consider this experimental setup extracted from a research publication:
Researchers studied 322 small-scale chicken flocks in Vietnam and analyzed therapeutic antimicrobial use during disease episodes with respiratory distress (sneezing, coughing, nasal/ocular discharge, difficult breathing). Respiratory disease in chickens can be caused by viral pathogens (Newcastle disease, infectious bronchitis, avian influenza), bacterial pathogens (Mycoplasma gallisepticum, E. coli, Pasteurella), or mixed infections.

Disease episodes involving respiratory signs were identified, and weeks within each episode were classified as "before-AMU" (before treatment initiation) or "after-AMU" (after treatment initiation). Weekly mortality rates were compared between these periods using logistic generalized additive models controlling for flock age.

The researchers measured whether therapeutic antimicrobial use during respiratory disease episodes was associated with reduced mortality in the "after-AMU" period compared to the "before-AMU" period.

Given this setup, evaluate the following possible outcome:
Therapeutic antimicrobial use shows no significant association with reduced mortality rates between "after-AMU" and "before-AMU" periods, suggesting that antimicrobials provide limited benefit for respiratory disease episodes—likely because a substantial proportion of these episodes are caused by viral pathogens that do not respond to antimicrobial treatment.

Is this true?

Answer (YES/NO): NO